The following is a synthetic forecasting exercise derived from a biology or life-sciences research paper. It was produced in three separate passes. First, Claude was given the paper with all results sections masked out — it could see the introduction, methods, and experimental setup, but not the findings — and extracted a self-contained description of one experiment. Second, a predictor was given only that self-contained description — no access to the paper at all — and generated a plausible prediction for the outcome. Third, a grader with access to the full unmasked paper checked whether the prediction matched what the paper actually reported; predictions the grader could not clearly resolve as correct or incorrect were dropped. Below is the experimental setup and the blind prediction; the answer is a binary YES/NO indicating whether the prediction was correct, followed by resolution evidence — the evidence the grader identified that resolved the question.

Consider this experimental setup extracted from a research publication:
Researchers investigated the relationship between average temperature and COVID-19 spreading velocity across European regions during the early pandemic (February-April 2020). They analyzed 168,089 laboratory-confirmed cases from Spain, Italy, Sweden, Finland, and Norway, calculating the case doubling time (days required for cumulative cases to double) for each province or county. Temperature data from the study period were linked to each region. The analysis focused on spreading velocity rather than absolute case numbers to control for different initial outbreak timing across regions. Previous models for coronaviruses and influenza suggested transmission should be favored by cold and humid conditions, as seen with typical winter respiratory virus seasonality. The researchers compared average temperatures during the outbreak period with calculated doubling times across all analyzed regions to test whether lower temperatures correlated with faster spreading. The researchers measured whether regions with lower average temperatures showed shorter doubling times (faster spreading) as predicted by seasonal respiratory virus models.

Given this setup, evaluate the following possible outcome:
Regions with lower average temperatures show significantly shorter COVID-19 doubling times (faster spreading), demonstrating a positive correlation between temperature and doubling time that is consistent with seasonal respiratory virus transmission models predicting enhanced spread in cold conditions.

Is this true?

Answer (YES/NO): NO